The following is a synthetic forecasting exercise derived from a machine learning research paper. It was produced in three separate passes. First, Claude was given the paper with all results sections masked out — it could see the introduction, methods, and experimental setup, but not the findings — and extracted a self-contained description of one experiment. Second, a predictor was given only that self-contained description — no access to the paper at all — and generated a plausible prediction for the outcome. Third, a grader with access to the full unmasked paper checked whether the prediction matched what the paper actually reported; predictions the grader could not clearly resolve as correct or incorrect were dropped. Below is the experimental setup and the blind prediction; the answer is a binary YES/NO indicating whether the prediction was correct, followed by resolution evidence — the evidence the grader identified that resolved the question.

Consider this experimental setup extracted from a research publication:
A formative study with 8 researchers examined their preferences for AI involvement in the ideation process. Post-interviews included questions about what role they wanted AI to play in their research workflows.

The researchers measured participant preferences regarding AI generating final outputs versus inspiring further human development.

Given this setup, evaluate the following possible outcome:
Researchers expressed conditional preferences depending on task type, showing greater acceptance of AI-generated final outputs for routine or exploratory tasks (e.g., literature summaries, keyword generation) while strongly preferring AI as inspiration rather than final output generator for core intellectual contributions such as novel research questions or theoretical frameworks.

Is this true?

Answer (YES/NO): NO